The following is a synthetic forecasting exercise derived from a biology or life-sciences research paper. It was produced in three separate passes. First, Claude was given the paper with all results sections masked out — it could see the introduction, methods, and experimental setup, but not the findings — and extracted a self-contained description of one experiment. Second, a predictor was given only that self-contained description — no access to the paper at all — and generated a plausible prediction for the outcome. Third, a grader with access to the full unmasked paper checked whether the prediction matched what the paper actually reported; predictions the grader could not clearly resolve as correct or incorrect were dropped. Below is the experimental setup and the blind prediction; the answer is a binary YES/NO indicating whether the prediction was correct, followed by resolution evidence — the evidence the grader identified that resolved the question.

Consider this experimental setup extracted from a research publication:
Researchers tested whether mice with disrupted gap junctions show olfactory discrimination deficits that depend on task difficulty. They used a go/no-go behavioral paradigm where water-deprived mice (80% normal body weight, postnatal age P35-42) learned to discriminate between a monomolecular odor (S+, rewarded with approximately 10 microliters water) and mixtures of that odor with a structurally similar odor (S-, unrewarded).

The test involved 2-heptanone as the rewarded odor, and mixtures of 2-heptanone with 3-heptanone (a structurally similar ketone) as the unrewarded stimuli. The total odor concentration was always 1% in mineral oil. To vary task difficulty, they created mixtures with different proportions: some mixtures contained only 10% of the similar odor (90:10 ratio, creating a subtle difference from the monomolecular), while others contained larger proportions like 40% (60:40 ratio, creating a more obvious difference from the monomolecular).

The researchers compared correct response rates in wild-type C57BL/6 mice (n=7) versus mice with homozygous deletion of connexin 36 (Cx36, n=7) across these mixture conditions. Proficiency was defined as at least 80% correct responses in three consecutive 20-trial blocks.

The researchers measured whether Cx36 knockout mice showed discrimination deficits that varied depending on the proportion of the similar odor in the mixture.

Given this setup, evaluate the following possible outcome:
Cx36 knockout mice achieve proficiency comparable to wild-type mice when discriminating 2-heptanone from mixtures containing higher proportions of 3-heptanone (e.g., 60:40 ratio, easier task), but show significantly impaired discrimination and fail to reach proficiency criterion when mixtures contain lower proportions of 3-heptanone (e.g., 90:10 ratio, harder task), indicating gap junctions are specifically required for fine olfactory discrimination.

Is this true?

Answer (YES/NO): YES